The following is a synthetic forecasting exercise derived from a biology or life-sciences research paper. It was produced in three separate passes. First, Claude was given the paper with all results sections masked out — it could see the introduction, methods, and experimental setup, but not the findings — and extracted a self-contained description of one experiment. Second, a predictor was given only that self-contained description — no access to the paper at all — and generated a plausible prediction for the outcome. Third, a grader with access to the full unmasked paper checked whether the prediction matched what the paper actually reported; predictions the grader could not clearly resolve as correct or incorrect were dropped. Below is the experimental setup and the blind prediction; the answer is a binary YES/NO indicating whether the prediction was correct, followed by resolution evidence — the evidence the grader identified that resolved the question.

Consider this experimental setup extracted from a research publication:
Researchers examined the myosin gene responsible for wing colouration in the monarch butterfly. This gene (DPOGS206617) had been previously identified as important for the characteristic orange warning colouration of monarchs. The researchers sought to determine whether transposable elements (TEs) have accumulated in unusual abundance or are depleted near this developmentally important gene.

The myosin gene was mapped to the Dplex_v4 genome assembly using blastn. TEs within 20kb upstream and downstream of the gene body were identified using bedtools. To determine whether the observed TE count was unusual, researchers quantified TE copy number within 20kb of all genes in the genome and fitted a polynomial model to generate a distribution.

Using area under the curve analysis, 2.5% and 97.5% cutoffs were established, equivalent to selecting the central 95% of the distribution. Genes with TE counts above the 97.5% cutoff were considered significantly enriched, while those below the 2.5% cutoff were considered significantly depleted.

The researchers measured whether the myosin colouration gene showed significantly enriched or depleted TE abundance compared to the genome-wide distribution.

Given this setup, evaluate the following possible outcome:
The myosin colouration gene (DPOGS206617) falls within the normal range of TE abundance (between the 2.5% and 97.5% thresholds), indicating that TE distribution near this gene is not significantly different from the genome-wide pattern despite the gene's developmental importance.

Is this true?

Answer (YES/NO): YES